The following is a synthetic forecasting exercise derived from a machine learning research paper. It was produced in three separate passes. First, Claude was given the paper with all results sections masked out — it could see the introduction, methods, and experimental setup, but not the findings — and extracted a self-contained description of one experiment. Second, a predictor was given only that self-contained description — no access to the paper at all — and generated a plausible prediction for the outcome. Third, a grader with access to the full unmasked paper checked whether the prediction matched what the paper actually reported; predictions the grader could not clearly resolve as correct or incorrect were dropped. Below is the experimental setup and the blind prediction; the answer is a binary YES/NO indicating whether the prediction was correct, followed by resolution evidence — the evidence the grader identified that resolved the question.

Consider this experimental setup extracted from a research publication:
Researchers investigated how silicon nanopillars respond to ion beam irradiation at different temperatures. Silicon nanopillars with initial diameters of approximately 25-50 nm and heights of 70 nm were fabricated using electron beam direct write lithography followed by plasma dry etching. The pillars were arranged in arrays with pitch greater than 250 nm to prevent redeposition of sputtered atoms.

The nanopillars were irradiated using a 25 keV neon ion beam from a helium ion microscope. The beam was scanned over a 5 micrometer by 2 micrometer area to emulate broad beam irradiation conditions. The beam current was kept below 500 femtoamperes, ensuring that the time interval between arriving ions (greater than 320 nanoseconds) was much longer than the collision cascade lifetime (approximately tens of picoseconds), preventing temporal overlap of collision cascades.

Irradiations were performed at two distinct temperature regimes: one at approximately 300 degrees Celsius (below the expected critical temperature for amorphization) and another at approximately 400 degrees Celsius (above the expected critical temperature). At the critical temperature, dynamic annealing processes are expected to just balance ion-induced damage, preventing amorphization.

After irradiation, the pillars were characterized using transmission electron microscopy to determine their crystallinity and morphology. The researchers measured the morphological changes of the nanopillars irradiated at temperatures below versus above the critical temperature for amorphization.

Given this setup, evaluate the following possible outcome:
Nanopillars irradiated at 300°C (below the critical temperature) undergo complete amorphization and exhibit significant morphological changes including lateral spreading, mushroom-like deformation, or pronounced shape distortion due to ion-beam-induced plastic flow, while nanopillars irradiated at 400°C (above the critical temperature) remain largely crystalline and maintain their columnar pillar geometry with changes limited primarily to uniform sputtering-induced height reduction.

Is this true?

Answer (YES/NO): NO